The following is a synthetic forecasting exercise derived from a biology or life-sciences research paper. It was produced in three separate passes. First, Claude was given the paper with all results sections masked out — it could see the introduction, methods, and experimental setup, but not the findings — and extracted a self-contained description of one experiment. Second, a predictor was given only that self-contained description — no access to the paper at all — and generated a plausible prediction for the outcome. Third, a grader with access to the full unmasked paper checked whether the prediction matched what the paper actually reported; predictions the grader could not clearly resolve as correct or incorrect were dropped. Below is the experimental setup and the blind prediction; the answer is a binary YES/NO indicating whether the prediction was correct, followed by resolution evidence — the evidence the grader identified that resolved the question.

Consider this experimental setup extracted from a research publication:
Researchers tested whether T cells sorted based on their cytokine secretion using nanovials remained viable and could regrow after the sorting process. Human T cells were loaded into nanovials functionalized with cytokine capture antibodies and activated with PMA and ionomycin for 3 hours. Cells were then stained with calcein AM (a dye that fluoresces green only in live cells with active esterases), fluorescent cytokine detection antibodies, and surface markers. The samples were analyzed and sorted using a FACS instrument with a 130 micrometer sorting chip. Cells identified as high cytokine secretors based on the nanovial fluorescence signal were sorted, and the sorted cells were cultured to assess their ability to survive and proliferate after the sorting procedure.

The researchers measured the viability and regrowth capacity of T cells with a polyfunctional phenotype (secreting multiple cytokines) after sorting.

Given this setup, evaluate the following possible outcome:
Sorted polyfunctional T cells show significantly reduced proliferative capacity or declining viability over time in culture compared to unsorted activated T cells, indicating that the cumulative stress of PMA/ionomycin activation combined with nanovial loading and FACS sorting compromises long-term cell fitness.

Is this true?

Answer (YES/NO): NO